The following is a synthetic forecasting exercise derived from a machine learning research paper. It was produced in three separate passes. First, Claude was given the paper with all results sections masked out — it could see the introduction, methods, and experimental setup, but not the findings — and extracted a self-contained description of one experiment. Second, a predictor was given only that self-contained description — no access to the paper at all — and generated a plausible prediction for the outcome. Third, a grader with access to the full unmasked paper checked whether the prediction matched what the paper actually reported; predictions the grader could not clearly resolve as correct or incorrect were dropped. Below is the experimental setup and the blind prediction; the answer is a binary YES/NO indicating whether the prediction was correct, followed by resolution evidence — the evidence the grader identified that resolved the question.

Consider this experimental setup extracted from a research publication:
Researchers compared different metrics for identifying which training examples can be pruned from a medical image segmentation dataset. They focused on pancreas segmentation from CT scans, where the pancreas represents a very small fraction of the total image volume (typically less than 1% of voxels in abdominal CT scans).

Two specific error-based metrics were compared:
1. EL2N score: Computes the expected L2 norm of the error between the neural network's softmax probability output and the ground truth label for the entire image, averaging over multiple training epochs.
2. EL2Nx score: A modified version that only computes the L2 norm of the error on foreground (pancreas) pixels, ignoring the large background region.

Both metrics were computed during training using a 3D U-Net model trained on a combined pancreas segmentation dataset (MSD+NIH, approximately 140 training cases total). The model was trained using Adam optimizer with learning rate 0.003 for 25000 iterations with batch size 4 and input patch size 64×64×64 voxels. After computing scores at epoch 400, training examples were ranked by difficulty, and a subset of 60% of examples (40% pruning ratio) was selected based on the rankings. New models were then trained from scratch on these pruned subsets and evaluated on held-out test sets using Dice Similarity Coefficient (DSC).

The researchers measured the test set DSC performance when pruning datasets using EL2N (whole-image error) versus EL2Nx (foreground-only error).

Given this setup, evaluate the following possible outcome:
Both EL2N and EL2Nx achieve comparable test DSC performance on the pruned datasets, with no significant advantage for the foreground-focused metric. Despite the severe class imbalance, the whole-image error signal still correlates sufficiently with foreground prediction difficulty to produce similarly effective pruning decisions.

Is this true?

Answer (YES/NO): NO